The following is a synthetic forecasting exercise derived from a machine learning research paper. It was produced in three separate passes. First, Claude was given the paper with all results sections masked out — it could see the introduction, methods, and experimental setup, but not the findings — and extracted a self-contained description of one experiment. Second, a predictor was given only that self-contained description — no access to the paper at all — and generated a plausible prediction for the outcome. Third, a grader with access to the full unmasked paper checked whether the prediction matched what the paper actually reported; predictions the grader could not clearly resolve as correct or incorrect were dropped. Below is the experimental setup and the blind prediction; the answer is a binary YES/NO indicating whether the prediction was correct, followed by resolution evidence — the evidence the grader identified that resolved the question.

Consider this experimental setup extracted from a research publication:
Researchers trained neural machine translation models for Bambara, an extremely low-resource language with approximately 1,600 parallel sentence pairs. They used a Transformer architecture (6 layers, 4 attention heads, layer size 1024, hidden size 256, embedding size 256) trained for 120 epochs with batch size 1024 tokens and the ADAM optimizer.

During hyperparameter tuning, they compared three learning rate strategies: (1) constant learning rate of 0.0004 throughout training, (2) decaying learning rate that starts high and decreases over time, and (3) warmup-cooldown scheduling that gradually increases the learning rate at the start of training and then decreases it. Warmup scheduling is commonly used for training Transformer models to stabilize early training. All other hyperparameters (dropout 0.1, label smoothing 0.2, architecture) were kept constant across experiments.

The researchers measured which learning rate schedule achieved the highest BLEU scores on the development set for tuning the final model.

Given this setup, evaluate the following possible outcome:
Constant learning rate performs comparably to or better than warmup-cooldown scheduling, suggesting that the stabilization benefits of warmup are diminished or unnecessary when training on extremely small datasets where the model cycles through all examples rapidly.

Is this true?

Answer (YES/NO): YES